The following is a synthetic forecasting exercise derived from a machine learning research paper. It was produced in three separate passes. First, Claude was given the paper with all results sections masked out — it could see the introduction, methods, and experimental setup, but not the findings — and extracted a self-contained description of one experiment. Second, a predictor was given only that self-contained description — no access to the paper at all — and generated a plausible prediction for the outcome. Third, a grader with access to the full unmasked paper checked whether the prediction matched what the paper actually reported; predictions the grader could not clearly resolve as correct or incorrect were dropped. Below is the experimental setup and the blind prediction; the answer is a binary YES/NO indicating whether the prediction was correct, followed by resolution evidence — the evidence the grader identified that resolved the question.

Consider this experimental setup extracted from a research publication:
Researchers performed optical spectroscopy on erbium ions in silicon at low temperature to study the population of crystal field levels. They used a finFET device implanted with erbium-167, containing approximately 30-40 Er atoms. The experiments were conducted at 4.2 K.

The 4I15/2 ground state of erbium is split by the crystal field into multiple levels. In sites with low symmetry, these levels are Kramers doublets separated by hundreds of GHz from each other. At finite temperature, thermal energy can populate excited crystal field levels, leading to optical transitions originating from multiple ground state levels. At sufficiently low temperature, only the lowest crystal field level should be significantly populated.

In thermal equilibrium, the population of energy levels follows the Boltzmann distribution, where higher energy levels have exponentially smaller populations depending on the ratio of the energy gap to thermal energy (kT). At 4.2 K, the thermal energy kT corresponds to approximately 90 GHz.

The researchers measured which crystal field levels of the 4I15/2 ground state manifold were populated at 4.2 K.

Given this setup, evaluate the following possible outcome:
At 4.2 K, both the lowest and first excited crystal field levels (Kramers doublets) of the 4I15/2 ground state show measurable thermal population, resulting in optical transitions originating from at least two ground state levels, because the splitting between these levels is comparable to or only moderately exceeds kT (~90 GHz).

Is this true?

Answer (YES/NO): NO